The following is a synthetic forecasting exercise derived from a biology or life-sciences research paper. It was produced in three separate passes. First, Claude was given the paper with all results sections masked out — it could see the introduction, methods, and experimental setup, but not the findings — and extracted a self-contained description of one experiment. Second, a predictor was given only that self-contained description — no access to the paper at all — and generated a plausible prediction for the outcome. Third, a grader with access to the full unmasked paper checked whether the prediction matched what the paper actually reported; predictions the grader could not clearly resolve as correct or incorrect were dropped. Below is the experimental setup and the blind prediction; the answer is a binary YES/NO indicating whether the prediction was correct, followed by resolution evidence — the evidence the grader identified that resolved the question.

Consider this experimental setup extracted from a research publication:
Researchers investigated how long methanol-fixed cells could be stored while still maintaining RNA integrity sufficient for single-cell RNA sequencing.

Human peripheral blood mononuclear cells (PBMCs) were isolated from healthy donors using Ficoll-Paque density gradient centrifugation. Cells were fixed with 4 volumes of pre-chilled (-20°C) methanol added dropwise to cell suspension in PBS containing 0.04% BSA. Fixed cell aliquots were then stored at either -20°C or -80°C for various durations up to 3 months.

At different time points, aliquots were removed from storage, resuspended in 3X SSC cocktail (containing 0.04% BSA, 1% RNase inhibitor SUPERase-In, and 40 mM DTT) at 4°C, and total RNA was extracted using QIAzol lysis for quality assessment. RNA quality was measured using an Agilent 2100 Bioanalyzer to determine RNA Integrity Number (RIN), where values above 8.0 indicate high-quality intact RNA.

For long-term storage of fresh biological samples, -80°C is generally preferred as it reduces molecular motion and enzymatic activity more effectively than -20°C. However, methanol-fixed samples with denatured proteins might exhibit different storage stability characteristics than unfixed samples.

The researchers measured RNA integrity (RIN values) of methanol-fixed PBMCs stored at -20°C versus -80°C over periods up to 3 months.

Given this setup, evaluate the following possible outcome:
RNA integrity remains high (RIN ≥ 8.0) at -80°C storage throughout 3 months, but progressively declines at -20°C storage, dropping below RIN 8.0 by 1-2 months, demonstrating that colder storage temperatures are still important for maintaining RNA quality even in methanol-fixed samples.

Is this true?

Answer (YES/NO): NO